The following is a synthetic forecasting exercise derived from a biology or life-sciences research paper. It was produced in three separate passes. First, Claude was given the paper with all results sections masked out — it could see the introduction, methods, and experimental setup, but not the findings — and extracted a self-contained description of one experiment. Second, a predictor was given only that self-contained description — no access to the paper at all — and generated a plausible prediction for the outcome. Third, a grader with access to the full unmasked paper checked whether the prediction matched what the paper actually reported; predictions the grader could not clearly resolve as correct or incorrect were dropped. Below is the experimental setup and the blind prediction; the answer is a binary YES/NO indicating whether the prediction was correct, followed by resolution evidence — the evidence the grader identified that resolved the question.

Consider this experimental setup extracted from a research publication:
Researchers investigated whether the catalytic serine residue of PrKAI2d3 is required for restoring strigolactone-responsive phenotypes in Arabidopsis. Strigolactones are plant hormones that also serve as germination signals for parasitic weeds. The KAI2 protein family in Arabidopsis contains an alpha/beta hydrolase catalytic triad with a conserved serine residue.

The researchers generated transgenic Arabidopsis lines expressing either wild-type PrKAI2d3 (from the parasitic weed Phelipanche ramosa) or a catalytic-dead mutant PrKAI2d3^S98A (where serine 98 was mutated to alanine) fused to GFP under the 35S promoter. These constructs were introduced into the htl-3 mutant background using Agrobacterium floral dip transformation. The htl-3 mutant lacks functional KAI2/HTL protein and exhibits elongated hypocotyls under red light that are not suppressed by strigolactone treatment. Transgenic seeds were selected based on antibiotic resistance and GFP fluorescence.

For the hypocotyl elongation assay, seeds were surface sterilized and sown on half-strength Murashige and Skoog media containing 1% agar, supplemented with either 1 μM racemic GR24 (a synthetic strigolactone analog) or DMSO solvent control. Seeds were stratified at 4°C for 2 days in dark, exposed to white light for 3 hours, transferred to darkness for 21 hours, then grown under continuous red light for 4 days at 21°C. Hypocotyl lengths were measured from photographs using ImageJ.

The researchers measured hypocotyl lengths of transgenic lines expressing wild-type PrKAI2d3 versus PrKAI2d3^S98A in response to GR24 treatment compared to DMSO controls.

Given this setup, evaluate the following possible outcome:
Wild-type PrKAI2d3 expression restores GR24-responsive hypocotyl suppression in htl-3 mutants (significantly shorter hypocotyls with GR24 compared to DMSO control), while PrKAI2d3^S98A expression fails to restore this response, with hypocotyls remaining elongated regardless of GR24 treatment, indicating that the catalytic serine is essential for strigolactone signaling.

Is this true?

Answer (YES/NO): NO